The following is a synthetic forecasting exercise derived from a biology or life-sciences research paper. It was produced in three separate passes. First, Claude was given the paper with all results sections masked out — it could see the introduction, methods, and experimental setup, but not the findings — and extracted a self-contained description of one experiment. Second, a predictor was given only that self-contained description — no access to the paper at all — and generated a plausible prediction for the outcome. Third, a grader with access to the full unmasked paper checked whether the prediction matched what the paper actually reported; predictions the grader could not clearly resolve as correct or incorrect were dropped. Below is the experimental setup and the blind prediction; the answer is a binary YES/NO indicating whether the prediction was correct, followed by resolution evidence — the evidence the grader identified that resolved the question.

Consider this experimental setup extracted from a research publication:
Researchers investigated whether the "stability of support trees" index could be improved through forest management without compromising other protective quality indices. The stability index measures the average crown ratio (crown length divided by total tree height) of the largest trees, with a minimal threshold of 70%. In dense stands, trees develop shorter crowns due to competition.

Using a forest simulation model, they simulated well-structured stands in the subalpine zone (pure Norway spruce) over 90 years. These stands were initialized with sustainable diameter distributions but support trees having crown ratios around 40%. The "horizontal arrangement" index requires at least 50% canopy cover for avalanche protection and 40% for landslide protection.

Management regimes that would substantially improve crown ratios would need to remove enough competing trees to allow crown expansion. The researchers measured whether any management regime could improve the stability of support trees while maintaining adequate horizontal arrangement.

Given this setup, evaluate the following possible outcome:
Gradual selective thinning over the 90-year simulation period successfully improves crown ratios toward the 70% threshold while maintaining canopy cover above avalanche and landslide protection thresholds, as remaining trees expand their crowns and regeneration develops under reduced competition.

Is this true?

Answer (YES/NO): NO